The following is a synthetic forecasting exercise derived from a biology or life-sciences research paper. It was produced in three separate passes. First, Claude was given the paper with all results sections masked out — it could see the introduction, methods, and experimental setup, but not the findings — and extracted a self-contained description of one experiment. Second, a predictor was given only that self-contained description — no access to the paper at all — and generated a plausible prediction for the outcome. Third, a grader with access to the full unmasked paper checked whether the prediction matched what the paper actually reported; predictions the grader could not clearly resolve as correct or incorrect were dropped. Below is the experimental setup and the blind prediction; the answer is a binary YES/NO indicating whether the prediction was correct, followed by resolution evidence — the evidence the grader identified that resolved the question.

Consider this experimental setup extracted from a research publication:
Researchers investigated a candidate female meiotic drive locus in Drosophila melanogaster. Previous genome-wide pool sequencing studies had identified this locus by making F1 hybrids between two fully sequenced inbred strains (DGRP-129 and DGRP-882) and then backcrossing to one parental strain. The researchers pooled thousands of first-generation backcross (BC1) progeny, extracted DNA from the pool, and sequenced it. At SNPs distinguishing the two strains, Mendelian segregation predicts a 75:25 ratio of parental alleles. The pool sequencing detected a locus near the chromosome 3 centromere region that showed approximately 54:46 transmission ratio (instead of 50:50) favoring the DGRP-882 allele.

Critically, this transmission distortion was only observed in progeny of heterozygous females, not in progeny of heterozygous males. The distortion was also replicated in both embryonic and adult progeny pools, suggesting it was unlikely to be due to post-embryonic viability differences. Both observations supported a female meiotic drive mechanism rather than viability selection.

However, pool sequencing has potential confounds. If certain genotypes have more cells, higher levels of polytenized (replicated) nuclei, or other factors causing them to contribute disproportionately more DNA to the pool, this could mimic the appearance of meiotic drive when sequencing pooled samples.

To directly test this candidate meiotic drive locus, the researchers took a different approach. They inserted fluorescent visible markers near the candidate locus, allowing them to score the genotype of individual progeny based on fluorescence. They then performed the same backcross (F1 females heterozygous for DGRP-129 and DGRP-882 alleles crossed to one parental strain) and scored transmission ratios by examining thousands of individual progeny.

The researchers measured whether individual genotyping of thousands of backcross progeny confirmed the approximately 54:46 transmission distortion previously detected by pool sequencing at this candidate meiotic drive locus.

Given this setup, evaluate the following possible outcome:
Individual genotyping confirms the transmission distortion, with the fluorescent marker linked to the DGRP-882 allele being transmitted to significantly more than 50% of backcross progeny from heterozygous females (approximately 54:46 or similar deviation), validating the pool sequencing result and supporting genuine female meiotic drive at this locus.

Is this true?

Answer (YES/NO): NO